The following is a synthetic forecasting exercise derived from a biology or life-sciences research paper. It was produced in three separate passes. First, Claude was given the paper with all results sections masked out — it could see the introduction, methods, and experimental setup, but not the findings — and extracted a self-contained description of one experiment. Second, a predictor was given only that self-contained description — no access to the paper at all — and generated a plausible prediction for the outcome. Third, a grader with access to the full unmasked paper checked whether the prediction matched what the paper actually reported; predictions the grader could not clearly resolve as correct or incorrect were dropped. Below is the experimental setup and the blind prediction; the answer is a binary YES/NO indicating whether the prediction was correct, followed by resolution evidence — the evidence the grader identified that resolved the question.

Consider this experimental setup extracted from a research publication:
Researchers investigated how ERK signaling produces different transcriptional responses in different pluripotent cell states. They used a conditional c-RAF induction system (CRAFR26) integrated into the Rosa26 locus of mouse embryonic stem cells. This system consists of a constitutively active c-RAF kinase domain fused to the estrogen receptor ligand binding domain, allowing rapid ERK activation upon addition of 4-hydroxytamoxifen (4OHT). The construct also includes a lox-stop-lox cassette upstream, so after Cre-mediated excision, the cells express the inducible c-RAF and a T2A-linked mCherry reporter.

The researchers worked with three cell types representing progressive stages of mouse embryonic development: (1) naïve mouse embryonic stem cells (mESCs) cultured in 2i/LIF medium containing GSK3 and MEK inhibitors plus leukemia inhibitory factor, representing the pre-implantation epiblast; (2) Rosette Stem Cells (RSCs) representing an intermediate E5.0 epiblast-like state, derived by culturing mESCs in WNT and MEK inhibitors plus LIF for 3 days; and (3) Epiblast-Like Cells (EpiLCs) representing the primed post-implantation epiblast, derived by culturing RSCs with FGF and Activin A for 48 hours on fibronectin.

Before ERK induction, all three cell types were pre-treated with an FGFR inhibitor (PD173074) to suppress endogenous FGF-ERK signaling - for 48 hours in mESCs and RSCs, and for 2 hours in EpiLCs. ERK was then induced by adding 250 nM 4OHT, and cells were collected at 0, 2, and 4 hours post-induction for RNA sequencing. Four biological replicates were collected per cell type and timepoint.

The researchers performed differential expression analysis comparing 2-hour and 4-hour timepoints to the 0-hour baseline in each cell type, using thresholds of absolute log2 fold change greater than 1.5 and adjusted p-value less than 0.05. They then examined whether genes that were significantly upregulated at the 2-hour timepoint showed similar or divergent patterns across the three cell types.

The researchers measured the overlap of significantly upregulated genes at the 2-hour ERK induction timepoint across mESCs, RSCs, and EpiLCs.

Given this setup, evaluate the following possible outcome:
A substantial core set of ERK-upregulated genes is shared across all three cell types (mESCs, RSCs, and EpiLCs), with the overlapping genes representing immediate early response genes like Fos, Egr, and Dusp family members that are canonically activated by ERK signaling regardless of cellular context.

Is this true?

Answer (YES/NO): YES